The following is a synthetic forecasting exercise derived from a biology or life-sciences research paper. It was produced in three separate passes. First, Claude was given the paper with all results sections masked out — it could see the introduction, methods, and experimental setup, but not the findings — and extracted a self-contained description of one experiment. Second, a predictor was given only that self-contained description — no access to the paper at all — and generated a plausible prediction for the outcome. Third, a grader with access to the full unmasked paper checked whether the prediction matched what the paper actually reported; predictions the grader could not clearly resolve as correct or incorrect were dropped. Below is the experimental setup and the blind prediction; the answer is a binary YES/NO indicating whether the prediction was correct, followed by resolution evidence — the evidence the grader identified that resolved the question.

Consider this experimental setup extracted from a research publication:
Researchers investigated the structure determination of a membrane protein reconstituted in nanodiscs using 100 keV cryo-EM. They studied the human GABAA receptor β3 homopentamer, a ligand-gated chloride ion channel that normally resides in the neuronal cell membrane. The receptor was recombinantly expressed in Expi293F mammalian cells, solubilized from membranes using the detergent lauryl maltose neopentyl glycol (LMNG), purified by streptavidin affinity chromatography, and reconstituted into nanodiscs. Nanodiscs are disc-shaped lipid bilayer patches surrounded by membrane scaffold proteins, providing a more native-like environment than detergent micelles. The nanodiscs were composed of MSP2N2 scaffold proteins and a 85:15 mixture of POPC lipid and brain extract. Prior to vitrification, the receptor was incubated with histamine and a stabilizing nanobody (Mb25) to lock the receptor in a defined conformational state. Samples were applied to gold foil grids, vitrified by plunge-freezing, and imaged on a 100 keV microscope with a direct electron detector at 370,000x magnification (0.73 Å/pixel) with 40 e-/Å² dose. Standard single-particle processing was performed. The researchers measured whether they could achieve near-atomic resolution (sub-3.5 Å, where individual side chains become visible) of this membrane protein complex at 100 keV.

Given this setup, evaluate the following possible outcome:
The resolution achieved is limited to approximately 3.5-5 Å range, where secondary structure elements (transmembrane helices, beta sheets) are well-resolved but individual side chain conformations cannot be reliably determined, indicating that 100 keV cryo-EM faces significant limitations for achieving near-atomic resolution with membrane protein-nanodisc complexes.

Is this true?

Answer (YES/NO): NO